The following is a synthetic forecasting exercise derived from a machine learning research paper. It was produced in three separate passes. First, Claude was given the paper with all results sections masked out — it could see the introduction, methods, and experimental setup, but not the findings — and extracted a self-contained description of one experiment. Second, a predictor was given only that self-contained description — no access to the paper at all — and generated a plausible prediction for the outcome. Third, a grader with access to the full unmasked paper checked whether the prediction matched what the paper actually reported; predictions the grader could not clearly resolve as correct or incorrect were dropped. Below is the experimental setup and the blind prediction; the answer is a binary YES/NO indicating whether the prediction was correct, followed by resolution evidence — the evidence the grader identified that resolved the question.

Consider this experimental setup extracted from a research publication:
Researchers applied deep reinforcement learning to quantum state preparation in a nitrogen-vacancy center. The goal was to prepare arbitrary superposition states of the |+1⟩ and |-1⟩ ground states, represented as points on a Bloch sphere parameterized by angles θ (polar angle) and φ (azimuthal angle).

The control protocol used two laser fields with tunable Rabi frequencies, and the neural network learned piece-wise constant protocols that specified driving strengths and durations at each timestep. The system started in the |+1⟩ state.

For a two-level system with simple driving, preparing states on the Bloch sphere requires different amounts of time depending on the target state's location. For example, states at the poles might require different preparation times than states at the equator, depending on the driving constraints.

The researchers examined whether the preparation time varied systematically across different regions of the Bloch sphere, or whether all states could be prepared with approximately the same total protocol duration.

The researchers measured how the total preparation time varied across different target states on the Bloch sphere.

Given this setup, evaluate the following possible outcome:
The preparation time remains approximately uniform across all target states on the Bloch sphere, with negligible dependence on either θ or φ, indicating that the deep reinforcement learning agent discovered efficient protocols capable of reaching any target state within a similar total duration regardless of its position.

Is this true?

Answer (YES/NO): NO